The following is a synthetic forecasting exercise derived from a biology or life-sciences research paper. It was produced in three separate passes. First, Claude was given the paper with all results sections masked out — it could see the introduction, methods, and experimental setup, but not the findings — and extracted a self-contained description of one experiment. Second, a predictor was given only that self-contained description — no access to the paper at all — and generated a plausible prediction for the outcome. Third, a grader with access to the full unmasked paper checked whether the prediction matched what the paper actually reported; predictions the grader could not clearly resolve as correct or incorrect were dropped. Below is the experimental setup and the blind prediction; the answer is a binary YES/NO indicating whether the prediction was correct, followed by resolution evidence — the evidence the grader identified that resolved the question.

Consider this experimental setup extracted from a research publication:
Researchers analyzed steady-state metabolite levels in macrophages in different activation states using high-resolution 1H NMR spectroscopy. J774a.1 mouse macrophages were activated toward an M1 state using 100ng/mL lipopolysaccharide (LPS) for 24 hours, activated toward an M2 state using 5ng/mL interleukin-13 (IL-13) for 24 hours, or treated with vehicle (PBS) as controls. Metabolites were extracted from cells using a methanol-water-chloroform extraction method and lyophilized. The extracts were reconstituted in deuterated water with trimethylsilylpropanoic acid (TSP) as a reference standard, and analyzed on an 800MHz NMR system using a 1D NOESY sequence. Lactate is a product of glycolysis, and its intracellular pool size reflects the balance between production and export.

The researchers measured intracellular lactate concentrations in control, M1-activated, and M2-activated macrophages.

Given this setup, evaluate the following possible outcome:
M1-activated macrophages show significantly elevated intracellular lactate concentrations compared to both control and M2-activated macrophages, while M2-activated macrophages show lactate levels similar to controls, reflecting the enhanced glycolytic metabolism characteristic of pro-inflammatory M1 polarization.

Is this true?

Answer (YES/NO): NO